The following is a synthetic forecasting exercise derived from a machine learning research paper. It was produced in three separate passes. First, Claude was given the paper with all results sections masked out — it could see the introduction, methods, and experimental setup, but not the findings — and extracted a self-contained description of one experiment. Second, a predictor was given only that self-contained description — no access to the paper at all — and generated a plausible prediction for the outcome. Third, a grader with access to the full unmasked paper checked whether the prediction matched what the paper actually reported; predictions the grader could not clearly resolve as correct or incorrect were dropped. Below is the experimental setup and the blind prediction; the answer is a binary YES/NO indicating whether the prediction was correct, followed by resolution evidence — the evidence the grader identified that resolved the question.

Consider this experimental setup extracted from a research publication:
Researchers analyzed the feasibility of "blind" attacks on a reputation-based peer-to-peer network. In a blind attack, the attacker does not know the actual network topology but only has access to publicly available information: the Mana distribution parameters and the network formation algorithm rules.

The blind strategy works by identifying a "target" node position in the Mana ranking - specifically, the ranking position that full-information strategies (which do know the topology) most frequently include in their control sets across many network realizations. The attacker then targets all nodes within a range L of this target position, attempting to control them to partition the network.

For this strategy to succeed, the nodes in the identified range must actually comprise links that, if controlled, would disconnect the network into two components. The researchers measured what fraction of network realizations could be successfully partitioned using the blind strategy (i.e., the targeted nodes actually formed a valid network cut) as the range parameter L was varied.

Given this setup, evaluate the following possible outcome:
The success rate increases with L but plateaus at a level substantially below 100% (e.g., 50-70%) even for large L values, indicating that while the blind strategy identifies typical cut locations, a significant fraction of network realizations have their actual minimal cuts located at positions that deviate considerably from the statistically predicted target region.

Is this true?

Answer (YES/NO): NO